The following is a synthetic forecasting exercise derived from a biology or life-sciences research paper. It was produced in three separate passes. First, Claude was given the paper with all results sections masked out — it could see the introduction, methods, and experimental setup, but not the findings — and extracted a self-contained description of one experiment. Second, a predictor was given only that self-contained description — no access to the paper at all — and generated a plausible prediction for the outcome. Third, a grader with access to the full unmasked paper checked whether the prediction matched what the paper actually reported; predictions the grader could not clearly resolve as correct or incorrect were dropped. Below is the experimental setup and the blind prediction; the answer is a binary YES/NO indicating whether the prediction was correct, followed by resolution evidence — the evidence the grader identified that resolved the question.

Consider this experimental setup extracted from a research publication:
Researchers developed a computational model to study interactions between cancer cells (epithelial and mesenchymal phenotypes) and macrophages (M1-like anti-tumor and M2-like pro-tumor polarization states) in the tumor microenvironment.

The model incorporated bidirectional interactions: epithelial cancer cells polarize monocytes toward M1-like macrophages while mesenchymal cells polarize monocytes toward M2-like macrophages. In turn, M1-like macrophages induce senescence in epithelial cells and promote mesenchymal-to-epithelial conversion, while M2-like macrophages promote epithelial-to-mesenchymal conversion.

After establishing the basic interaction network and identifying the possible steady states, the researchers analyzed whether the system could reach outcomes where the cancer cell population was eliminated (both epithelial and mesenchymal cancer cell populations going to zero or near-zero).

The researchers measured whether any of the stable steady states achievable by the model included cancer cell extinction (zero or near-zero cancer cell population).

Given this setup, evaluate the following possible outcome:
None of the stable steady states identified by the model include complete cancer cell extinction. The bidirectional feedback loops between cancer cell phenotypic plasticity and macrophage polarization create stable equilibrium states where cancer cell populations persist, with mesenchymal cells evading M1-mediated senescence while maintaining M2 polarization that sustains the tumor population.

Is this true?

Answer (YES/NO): NO